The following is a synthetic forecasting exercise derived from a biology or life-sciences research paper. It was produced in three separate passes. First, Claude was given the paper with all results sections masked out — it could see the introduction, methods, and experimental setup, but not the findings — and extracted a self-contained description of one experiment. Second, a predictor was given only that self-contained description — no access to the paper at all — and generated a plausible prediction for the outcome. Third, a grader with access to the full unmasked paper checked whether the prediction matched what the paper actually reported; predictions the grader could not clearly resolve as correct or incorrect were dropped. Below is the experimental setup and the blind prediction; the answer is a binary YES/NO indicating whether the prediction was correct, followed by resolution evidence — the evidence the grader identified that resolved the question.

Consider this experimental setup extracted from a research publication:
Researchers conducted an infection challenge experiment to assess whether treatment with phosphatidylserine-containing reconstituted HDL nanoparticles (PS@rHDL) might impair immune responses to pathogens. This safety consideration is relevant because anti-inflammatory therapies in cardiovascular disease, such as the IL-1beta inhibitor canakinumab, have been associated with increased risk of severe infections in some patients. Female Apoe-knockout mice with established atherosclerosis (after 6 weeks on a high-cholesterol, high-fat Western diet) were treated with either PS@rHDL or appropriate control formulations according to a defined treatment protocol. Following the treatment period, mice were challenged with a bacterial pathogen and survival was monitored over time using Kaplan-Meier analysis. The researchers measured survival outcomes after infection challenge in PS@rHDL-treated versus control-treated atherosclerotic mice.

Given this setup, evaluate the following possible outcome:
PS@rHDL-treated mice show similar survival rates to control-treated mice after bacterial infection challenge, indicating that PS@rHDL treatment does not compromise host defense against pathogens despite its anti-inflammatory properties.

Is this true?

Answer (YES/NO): YES